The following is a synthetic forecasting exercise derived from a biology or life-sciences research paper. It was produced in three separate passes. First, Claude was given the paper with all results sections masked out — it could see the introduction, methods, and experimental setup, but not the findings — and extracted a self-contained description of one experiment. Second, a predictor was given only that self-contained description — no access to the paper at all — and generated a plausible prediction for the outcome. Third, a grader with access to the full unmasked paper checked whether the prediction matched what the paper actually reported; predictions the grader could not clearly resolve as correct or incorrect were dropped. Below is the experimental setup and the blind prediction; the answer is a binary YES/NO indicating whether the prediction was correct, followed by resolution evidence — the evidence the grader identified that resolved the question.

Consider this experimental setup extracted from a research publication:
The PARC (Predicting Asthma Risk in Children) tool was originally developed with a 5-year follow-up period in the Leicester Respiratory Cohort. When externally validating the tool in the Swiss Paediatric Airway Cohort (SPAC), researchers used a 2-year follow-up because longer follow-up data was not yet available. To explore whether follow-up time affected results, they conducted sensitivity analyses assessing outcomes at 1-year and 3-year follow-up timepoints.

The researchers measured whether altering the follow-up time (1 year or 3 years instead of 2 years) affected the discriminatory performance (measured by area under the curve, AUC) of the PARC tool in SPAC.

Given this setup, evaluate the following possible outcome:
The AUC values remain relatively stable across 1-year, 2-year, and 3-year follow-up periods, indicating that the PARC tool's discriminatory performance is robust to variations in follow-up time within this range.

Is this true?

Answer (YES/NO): YES